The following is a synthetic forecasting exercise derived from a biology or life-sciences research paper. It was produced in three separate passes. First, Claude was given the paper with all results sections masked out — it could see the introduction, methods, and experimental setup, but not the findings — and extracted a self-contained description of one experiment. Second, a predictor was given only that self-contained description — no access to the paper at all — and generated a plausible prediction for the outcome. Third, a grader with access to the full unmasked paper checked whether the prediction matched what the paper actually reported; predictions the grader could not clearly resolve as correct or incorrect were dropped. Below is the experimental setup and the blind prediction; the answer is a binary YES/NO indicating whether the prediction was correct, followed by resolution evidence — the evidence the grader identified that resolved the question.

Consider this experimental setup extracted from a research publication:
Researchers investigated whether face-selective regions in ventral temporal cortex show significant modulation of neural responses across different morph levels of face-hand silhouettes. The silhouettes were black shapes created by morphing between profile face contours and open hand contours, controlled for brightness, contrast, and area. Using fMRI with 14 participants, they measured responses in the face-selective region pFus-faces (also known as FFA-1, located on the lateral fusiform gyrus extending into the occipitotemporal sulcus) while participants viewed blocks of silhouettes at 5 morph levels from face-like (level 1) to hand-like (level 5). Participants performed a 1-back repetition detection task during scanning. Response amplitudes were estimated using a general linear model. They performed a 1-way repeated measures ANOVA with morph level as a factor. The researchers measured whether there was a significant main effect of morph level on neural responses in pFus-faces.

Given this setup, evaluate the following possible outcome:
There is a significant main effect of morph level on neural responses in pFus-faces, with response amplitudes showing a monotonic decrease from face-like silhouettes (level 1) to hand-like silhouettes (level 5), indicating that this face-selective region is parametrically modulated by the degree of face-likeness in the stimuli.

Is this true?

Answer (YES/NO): NO